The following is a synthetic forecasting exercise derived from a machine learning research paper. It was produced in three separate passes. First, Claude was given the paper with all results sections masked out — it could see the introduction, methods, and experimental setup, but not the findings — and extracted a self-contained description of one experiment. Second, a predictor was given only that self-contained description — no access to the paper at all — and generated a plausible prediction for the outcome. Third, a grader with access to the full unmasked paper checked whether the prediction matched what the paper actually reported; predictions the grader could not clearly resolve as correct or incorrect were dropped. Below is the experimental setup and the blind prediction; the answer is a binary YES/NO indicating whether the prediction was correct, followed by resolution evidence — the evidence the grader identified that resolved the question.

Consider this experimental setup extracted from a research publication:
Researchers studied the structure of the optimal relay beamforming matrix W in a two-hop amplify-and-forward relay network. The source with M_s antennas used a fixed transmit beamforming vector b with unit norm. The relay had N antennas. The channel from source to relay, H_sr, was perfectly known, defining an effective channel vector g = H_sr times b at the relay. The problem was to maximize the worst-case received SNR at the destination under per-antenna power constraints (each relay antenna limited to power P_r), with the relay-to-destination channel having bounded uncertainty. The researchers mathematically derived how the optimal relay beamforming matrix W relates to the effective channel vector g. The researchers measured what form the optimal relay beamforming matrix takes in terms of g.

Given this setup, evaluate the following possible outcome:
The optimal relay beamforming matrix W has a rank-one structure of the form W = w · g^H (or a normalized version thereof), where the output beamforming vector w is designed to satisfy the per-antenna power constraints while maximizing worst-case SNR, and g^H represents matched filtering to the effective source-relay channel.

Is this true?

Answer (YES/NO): YES